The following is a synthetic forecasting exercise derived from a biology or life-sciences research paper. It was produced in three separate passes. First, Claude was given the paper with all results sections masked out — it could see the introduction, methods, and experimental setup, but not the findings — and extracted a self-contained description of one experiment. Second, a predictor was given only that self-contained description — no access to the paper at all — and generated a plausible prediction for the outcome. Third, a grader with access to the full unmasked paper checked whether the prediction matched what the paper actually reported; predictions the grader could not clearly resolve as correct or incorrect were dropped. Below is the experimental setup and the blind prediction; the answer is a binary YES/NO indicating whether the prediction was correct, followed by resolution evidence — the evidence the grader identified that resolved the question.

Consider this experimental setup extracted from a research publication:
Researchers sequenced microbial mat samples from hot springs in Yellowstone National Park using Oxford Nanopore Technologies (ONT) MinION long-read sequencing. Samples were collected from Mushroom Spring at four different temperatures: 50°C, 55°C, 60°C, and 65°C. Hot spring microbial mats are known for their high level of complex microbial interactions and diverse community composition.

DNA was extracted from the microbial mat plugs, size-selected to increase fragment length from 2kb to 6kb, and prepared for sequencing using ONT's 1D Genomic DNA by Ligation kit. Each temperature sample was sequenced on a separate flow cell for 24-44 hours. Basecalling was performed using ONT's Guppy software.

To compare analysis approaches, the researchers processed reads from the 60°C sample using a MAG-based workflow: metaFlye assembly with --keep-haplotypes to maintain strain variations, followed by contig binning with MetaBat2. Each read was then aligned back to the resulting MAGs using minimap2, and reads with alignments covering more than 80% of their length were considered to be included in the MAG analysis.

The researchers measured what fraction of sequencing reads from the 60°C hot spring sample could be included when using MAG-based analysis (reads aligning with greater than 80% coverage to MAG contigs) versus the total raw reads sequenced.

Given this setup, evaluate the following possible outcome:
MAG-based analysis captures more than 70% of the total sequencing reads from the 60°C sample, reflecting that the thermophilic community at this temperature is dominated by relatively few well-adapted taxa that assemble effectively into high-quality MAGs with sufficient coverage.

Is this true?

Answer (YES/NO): NO